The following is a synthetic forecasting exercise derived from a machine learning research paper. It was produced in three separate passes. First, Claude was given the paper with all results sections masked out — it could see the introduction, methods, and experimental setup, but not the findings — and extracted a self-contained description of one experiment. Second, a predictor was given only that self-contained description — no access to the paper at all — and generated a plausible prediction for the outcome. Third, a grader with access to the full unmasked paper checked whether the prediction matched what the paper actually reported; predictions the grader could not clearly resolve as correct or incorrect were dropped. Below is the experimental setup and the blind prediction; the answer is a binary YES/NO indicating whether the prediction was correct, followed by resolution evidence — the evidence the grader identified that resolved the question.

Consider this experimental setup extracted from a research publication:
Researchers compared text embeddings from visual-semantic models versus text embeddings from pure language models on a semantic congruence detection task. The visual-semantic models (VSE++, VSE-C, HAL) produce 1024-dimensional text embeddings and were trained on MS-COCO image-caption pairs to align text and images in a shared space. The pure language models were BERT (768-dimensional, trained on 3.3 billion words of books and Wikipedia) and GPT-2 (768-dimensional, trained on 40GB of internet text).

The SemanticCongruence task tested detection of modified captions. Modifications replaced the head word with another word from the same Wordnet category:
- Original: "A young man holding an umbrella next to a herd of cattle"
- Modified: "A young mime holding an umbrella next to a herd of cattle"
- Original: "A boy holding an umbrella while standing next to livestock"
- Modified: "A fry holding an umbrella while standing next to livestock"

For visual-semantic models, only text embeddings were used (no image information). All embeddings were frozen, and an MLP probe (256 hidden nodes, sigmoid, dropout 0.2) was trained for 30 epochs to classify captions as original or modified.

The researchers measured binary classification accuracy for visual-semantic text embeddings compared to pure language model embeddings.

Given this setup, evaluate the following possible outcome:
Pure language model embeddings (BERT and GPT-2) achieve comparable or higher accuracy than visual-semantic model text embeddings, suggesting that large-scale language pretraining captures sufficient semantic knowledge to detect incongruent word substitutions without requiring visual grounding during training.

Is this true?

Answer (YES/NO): YES